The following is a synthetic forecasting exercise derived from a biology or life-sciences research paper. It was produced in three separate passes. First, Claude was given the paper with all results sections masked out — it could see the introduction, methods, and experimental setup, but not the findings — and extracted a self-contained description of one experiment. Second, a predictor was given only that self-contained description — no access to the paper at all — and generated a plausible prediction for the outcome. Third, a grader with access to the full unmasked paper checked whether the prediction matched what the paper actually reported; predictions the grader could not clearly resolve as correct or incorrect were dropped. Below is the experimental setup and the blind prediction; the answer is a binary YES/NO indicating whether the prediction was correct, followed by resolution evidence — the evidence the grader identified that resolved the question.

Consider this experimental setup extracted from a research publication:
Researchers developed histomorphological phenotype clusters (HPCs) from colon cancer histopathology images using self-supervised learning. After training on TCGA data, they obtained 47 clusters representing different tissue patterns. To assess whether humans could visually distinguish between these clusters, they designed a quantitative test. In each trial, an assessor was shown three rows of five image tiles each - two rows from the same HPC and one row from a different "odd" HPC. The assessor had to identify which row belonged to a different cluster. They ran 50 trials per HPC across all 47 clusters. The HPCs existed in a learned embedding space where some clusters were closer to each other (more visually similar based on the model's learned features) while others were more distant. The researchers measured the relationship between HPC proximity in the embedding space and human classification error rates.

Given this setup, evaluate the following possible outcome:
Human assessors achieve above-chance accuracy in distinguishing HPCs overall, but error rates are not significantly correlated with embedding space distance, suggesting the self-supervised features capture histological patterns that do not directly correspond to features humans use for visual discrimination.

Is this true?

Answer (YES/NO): NO